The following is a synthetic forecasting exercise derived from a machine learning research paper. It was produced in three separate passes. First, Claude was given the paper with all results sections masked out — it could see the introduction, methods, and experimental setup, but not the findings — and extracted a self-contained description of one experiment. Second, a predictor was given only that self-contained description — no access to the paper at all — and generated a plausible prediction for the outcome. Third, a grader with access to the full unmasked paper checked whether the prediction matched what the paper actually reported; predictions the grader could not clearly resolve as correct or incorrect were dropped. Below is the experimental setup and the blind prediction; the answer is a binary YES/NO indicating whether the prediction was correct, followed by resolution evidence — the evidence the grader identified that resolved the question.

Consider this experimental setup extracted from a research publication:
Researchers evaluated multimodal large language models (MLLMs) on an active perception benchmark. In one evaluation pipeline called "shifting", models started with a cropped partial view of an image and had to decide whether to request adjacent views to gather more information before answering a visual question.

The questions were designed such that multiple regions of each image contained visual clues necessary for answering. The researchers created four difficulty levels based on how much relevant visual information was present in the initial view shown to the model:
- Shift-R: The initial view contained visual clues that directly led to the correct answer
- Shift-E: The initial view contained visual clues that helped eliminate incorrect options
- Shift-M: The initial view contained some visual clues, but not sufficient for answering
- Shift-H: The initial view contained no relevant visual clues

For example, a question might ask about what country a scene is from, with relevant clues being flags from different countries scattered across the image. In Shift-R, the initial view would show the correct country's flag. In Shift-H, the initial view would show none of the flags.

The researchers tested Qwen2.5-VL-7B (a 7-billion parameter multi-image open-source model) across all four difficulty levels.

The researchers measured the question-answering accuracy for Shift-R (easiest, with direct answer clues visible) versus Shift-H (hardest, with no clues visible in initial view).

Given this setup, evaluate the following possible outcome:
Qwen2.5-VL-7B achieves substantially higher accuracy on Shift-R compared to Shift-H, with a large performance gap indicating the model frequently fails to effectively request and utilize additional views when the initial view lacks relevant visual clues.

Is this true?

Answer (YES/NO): NO